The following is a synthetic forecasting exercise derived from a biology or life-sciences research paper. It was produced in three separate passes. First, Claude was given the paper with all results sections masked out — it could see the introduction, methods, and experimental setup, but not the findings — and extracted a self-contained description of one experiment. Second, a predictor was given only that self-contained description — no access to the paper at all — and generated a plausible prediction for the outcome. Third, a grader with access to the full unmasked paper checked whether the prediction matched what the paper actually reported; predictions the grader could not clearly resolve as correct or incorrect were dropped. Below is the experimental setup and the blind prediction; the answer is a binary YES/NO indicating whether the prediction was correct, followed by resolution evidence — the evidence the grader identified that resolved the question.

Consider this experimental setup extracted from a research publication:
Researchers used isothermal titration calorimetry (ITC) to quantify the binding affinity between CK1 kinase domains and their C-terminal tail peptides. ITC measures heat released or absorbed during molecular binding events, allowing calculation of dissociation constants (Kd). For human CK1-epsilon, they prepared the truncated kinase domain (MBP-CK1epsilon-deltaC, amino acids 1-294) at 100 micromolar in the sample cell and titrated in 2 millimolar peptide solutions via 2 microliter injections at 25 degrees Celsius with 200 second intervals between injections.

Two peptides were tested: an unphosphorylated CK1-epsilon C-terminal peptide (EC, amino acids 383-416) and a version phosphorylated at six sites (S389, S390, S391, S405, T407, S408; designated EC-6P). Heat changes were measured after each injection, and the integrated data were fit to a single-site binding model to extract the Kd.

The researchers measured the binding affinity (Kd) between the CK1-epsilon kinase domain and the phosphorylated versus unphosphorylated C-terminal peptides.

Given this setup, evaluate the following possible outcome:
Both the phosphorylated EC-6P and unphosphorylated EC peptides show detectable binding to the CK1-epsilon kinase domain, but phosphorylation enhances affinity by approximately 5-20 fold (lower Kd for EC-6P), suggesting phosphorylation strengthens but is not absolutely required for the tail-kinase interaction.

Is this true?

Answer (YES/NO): NO